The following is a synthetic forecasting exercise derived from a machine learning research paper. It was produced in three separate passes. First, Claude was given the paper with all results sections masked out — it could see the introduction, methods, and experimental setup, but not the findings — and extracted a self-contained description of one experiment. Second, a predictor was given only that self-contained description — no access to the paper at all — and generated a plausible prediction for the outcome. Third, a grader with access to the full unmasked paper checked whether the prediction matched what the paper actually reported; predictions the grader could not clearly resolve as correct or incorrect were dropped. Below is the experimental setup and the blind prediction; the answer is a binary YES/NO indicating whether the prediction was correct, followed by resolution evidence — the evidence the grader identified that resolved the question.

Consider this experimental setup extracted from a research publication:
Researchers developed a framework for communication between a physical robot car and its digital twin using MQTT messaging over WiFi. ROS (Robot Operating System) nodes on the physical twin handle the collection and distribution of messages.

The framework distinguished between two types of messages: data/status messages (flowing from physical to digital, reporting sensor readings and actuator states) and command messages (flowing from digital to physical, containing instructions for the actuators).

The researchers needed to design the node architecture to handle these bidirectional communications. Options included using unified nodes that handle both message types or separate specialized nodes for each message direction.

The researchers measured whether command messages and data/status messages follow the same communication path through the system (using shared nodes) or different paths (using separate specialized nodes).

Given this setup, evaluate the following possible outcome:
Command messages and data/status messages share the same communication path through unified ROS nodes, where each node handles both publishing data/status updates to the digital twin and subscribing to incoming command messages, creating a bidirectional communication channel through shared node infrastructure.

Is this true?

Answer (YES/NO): NO